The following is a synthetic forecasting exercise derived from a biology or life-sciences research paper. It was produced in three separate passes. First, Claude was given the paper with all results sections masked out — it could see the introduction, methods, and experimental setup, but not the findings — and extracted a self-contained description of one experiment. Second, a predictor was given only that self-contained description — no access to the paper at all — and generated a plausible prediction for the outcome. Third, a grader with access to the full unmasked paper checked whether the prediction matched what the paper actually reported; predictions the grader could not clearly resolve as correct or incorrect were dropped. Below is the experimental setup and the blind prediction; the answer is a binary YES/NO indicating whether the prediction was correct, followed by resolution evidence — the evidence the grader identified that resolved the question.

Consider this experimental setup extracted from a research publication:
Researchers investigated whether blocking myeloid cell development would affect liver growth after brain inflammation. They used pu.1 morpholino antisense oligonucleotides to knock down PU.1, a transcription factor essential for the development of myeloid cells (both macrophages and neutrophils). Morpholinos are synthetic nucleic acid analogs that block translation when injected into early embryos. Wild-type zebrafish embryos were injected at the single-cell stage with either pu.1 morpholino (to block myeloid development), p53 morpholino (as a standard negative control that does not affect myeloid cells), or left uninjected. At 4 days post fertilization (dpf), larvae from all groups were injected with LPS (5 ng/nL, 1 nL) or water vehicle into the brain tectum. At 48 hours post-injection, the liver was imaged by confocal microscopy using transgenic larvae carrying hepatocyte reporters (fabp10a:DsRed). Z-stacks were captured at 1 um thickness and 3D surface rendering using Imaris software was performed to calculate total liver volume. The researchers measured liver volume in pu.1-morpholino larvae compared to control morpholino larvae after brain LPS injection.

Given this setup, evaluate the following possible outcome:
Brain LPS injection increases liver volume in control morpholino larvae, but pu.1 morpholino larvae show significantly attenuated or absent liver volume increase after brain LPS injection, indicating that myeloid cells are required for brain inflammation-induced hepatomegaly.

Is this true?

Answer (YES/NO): NO